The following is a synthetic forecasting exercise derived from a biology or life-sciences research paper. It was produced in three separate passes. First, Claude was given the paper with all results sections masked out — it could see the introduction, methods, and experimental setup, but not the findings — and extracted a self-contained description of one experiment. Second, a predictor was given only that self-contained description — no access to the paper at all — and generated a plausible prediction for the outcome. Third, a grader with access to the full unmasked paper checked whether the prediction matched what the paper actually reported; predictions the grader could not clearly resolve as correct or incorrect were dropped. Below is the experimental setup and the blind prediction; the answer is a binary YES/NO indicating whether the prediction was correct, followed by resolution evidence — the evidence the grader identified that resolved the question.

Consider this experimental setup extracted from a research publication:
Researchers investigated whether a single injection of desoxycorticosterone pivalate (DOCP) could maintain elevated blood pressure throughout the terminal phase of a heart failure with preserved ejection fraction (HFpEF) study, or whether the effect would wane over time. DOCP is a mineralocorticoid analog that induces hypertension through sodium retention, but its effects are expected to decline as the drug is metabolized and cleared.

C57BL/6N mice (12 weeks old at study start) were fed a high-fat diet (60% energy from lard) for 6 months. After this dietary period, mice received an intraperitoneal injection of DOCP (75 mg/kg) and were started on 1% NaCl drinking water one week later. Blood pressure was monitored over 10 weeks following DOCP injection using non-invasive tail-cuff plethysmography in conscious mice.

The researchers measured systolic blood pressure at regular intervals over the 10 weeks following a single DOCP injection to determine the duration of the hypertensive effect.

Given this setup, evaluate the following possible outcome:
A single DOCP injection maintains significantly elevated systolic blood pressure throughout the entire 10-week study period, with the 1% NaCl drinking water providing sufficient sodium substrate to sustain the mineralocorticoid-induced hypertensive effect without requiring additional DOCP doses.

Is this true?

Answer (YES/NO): NO